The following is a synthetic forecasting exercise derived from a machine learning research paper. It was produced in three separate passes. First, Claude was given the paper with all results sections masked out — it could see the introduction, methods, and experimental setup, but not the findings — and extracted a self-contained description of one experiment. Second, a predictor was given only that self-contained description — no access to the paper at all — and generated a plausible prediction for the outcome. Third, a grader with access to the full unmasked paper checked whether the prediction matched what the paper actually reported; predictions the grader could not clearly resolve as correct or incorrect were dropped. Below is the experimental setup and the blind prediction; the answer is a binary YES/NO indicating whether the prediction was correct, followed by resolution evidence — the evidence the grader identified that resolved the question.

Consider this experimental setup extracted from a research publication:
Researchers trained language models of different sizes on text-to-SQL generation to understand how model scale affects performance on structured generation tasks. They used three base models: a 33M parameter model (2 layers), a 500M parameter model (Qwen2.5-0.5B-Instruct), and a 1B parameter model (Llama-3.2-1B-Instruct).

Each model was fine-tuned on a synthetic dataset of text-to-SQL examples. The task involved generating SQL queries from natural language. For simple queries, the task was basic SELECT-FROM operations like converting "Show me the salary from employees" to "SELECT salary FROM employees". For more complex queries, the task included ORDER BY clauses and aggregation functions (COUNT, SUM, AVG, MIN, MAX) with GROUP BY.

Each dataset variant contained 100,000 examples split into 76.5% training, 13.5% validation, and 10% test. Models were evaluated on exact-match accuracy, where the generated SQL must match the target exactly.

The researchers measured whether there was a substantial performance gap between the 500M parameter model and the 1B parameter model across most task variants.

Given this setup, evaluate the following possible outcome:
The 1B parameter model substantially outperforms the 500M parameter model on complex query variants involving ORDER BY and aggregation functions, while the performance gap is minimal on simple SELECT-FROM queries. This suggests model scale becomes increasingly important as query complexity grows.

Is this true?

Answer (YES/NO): NO